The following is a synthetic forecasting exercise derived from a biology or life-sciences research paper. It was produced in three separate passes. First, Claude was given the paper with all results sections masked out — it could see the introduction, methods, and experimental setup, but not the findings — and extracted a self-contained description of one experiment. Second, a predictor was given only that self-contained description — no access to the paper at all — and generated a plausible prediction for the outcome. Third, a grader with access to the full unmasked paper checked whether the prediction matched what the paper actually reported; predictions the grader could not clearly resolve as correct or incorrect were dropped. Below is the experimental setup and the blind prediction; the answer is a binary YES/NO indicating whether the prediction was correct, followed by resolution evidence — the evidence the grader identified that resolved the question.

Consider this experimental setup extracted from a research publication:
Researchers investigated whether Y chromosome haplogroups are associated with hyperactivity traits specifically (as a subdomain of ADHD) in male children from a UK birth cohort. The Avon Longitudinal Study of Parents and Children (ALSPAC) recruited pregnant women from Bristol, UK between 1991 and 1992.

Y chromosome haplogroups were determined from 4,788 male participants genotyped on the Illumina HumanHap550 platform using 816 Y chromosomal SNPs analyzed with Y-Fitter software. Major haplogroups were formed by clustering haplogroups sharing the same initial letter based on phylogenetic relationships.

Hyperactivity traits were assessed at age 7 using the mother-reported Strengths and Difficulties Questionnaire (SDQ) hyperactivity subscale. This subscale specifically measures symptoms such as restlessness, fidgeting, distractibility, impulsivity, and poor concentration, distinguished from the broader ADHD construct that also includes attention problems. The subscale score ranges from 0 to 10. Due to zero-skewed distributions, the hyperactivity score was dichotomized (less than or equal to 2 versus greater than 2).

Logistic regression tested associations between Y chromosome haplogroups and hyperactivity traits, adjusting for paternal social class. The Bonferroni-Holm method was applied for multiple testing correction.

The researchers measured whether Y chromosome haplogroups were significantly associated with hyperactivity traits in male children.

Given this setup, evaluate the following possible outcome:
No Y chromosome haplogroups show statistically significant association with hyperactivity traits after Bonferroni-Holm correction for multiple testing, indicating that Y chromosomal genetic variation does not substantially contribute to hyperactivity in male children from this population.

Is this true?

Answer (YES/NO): YES